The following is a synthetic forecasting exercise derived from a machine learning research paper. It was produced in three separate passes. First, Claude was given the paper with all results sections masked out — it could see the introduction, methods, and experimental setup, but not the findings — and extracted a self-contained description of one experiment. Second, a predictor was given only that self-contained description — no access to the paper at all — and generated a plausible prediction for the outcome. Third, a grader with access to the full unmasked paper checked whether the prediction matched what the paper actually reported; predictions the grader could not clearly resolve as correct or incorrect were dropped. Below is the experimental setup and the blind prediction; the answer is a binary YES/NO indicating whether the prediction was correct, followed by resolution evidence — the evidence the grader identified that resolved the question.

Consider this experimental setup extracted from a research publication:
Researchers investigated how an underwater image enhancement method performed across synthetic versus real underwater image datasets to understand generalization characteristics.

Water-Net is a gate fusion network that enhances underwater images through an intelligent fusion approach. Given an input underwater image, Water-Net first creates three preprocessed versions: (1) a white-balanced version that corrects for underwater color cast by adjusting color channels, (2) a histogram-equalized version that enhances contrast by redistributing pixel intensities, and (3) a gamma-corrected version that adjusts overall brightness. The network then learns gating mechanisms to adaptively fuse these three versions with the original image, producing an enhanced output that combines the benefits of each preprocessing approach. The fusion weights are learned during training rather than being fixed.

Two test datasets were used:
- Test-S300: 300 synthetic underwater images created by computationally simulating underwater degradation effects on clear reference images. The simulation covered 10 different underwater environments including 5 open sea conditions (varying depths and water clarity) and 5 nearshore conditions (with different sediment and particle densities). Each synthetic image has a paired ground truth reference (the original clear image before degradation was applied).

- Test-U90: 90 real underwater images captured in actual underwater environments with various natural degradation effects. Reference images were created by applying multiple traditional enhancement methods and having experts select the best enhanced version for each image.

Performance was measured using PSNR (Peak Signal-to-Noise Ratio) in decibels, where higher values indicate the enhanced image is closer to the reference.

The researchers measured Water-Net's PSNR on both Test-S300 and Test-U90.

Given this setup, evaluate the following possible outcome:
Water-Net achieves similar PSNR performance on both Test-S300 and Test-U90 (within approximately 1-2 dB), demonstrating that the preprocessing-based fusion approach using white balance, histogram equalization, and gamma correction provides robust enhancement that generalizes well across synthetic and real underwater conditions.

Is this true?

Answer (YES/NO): NO